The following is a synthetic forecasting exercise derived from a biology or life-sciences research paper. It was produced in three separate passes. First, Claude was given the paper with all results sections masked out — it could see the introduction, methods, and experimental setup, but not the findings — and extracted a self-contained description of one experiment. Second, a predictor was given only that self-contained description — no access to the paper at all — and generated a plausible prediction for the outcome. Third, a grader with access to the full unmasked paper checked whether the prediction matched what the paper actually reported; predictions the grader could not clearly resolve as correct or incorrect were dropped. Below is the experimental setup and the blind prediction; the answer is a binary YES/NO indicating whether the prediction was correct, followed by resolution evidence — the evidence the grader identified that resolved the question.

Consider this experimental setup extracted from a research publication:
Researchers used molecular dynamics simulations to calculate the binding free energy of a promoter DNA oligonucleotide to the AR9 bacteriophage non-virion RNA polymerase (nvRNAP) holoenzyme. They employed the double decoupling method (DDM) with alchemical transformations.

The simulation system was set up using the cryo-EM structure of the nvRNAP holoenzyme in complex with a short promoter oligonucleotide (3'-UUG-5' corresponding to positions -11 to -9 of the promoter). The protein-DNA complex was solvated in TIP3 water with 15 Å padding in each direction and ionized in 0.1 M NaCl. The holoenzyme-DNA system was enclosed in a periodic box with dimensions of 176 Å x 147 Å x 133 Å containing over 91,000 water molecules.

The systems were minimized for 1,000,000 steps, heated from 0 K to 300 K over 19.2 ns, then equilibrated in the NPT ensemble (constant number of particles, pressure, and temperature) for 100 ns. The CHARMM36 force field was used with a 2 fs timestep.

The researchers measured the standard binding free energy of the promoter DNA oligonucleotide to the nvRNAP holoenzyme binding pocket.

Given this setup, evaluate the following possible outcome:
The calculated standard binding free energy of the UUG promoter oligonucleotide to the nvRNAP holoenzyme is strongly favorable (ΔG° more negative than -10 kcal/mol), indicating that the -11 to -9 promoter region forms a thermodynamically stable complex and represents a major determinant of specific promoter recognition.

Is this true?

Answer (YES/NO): NO